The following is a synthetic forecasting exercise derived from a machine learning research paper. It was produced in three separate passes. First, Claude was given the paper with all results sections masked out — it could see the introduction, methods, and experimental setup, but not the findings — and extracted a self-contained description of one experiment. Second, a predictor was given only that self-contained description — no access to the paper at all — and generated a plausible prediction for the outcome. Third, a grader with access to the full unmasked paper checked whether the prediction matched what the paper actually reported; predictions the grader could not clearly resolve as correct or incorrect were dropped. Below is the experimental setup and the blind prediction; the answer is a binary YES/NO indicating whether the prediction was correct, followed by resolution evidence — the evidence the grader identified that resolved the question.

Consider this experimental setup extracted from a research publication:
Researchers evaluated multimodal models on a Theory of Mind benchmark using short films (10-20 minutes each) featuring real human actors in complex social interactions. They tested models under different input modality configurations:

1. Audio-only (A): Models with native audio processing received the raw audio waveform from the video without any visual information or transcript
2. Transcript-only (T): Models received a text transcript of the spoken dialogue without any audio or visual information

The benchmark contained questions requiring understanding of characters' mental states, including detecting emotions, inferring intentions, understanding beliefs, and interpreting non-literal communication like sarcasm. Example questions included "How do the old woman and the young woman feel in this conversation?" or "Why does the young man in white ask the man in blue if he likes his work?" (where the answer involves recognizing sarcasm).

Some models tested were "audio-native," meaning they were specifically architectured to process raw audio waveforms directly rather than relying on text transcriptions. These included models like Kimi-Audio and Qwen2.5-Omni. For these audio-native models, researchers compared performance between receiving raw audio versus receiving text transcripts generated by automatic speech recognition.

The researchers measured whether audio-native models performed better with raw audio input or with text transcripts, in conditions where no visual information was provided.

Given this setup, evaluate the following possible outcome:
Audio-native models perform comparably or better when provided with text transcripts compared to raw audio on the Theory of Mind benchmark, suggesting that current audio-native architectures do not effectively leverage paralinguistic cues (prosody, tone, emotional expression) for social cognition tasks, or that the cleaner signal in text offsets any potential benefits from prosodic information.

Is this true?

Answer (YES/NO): YES